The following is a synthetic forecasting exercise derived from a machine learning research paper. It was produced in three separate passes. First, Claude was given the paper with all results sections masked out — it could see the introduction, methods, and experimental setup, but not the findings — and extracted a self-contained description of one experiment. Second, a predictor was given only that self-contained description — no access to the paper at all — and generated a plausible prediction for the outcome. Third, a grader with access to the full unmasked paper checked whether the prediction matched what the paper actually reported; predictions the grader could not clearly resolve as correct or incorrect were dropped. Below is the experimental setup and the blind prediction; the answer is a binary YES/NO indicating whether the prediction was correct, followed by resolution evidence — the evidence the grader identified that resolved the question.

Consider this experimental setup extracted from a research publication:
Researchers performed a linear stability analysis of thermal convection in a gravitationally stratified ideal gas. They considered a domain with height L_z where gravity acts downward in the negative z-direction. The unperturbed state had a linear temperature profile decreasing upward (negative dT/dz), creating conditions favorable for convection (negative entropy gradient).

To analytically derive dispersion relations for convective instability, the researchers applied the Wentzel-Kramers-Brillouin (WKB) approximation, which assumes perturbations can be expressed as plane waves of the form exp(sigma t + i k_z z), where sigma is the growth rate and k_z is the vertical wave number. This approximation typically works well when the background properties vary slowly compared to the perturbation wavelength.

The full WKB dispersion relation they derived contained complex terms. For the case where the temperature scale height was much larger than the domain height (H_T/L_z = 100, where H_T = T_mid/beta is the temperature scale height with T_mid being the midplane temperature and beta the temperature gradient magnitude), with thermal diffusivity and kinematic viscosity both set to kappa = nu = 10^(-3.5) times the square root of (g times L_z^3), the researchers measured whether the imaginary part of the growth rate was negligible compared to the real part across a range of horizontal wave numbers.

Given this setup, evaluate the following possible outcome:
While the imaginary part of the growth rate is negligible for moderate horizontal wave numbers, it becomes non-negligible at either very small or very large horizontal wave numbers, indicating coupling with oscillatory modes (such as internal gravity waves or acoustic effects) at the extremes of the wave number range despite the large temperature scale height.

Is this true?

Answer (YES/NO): NO